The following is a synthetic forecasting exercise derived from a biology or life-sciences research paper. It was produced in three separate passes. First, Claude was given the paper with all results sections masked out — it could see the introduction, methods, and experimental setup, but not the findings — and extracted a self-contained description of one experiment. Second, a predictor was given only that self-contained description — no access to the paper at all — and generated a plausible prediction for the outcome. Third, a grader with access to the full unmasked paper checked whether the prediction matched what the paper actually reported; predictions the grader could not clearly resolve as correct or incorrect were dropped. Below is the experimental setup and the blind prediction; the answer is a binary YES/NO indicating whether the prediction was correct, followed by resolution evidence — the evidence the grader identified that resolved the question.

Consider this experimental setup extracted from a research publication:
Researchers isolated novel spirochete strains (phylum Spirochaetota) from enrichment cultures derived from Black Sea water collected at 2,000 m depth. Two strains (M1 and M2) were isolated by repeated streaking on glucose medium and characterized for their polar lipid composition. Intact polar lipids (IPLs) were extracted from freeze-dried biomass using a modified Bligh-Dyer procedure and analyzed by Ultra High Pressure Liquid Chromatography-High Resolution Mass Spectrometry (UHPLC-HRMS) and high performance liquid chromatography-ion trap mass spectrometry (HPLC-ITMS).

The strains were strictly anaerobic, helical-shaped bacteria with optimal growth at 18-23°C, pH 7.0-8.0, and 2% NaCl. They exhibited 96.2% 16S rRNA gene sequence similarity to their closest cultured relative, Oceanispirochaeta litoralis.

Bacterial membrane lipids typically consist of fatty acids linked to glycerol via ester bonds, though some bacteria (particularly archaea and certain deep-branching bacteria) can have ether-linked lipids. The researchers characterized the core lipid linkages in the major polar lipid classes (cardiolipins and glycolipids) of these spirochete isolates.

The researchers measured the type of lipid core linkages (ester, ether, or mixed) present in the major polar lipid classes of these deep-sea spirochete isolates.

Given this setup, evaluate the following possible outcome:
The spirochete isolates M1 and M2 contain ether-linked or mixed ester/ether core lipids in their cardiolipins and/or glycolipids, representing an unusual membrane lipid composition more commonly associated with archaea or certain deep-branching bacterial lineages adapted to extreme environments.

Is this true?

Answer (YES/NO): YES